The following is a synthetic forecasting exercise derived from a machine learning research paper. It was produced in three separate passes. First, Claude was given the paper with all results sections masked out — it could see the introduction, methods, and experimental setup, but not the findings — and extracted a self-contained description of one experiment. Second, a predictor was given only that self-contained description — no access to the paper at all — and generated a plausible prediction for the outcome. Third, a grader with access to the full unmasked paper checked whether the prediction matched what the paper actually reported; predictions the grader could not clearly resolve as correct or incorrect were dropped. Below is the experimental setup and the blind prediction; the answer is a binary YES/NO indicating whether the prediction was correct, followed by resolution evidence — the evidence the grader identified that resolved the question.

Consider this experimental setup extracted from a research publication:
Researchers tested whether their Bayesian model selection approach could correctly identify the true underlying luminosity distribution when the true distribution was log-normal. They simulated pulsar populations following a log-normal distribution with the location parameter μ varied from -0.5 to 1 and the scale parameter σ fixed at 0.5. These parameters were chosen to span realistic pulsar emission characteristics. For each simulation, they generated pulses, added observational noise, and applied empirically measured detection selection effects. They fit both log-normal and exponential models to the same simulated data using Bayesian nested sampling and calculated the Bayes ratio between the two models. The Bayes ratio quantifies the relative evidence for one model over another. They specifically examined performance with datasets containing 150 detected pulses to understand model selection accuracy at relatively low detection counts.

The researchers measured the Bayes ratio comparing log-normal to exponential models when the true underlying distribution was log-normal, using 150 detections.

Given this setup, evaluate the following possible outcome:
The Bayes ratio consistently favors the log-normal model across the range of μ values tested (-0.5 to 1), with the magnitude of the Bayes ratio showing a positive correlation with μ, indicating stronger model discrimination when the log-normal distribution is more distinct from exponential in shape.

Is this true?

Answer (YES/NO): NO